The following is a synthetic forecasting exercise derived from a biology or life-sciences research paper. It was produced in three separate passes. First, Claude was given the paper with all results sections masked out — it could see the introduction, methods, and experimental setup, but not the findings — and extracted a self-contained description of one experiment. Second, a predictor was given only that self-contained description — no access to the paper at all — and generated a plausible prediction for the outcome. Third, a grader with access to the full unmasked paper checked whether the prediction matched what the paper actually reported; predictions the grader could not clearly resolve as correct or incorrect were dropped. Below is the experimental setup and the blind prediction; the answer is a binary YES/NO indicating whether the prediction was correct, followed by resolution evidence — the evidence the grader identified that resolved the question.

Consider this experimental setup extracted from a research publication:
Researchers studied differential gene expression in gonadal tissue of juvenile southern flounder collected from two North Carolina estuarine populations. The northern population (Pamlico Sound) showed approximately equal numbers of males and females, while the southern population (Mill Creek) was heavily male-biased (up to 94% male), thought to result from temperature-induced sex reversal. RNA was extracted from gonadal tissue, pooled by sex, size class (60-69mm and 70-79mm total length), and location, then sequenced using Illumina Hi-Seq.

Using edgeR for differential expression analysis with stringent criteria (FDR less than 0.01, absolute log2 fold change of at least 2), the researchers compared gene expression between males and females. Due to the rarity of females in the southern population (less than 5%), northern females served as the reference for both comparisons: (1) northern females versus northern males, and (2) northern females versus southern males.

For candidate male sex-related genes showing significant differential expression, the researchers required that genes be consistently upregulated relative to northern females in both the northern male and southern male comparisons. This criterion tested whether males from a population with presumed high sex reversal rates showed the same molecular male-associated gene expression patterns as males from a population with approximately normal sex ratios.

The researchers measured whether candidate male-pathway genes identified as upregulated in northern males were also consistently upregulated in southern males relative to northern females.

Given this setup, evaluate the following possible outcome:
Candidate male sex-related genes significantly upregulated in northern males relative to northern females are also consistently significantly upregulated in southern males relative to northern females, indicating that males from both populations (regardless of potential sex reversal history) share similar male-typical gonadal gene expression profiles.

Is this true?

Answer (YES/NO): YES